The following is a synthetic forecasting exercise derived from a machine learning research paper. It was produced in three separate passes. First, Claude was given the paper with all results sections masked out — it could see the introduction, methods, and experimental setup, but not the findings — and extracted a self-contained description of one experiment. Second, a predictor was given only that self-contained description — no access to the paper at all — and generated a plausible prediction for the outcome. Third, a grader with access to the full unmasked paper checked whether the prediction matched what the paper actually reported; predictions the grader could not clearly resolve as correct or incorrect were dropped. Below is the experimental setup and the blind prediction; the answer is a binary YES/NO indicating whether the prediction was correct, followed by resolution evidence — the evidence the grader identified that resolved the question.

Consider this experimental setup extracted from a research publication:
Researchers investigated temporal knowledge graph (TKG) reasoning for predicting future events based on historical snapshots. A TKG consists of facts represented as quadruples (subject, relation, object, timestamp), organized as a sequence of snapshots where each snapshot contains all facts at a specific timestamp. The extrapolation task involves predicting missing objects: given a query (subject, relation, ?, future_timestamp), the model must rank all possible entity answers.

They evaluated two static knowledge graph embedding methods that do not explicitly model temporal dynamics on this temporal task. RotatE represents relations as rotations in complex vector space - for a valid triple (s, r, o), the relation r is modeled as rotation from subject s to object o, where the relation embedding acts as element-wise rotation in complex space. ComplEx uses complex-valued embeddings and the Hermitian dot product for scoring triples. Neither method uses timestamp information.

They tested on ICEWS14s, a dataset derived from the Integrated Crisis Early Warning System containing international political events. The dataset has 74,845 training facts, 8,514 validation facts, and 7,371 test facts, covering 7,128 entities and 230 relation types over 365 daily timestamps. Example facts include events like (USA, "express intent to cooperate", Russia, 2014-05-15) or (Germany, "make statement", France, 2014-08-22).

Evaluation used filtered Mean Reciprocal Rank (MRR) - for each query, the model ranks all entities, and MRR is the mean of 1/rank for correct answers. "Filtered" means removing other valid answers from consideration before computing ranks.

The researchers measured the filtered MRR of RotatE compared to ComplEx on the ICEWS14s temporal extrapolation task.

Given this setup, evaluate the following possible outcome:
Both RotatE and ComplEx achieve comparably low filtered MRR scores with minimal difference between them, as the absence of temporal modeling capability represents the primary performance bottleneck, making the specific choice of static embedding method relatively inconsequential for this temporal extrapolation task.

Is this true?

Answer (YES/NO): NO